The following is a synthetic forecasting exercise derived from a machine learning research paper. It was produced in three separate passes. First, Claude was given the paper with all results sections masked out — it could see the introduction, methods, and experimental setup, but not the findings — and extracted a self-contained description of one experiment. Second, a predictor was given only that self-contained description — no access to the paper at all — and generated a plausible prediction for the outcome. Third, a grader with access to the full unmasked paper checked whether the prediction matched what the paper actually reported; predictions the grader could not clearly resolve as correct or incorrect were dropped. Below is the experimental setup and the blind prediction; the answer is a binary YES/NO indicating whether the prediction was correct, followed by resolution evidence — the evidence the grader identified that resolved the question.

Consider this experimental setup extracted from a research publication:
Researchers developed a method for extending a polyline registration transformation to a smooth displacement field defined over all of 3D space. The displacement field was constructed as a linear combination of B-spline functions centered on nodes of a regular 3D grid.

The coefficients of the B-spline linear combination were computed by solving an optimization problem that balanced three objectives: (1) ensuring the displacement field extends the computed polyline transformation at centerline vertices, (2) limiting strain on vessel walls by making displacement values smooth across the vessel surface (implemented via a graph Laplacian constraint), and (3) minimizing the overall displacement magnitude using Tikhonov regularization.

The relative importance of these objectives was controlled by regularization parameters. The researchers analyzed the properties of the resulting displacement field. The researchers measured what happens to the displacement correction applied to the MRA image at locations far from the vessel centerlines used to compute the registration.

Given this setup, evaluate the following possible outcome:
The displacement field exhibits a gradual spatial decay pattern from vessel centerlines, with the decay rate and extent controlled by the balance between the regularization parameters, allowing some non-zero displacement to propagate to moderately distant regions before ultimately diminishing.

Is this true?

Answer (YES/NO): NO